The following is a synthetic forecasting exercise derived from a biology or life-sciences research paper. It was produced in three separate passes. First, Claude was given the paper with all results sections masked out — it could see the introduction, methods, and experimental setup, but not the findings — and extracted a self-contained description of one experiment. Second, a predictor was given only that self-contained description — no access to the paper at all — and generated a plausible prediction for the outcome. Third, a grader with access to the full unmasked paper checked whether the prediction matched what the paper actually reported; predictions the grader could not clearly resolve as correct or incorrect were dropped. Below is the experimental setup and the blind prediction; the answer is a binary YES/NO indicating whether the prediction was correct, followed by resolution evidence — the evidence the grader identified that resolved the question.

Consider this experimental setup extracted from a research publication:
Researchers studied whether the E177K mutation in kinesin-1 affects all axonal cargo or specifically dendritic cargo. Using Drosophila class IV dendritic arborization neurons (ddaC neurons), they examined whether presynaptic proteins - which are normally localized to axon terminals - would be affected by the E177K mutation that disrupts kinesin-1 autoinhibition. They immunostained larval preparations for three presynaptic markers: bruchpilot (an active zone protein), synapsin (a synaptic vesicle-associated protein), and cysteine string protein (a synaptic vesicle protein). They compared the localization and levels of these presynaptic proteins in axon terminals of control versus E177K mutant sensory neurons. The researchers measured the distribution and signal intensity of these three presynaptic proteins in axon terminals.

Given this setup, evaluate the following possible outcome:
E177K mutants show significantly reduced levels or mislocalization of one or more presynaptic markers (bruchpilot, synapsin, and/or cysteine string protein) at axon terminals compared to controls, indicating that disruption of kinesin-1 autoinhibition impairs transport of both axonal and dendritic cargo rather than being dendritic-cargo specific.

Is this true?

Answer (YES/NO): NO